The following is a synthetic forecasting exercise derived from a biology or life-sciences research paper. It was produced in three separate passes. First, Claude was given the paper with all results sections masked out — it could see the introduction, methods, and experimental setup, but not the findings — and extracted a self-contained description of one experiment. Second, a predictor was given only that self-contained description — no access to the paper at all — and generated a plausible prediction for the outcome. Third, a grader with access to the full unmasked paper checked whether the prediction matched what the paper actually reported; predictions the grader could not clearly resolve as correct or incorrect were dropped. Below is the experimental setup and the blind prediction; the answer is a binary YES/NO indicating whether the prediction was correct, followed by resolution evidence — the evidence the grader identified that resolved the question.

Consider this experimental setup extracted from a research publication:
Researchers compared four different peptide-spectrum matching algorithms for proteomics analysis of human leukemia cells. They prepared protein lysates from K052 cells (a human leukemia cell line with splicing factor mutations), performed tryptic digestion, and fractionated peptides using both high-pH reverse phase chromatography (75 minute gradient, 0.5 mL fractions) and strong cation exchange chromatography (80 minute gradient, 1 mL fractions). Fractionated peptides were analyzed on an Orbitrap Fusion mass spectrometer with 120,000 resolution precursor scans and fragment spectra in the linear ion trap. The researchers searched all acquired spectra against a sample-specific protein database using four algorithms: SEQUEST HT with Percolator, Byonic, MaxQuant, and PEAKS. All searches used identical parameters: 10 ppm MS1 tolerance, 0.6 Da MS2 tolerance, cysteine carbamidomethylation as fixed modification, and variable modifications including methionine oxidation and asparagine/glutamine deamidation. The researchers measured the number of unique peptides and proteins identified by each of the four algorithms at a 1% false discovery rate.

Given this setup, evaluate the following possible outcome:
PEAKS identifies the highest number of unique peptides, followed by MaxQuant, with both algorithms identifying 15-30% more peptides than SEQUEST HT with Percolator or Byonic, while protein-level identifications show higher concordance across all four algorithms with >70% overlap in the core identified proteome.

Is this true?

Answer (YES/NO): NO